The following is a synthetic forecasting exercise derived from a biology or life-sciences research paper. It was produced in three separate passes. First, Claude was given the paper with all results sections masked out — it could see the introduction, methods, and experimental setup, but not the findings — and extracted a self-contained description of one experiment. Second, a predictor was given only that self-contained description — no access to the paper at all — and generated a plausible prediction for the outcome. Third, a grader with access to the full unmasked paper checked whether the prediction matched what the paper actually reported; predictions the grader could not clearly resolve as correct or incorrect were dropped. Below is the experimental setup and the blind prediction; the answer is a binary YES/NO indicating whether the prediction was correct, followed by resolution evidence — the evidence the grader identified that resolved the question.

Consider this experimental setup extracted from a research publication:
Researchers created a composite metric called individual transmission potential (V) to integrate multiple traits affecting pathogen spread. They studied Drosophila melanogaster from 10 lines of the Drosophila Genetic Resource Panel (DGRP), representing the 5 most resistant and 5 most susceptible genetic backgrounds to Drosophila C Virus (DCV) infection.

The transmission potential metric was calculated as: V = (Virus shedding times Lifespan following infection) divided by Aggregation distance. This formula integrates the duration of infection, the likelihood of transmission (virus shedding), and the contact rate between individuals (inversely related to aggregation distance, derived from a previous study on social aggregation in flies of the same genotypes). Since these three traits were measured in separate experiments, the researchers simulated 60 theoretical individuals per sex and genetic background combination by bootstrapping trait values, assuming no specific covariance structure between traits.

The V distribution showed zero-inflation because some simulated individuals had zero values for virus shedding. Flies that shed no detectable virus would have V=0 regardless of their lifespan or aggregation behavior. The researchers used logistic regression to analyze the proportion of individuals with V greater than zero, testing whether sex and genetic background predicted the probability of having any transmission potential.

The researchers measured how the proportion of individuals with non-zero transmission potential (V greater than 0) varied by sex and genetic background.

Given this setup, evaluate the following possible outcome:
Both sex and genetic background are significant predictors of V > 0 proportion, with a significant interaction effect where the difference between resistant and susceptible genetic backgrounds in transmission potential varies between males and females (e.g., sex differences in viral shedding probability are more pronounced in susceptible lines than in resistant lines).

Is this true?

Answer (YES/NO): NO